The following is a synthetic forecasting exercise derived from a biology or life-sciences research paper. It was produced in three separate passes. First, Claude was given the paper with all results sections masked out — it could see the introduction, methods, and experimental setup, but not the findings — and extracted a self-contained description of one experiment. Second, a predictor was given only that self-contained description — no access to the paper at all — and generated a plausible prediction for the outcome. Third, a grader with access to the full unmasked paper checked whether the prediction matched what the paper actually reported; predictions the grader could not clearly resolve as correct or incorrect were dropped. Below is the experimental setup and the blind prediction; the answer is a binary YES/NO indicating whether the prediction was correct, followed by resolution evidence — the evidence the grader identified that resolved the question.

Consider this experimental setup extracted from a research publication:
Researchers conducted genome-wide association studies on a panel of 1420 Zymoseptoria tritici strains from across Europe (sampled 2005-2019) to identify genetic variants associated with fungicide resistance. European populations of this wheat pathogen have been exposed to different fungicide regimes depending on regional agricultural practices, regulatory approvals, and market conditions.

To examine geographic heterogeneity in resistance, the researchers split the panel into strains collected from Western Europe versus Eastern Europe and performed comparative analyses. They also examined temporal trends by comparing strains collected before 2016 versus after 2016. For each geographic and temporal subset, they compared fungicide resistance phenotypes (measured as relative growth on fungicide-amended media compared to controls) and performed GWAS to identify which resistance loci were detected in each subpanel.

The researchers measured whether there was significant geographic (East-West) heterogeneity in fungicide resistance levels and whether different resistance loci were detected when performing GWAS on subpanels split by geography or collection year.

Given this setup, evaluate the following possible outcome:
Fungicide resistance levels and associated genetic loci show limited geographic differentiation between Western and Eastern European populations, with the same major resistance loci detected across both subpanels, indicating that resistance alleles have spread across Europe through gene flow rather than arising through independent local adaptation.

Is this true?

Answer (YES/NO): NO